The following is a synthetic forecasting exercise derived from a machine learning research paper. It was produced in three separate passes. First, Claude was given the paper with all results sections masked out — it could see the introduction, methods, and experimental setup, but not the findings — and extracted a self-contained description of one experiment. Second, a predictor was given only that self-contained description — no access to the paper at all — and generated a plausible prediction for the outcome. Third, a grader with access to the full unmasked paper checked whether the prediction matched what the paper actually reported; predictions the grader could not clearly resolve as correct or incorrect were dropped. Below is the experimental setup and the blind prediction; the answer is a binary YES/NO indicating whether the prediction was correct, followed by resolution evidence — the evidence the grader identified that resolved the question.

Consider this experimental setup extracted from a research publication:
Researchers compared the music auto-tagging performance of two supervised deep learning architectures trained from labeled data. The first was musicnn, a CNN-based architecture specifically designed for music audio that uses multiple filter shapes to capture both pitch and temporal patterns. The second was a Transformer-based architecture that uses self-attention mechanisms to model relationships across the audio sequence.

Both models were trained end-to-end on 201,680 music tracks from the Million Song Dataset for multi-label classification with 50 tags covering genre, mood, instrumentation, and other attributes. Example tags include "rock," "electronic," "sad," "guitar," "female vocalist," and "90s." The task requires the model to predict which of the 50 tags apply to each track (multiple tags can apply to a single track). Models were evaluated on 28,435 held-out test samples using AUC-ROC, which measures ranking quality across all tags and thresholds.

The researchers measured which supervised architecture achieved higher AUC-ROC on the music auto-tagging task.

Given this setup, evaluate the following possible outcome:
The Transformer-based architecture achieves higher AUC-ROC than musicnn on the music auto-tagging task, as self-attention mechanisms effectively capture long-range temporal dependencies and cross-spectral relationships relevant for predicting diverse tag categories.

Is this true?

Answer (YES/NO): YES